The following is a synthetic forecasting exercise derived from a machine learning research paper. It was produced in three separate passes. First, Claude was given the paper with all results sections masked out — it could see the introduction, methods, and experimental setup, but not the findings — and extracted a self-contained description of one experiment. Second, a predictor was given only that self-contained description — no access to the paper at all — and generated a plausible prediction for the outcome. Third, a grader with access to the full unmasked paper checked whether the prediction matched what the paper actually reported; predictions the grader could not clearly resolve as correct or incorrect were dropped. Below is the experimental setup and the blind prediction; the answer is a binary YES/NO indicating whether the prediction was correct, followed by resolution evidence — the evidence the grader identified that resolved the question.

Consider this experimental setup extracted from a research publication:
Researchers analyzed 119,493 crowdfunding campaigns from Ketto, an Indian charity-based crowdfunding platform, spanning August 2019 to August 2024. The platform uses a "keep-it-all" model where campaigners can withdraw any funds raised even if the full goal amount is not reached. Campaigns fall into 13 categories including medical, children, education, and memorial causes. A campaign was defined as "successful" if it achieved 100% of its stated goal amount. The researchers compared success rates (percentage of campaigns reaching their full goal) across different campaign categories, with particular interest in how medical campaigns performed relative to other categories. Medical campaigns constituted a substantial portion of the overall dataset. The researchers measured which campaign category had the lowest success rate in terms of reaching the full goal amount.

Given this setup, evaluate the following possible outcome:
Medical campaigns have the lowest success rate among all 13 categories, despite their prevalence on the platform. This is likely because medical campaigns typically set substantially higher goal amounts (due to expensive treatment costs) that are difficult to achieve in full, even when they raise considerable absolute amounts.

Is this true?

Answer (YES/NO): YES